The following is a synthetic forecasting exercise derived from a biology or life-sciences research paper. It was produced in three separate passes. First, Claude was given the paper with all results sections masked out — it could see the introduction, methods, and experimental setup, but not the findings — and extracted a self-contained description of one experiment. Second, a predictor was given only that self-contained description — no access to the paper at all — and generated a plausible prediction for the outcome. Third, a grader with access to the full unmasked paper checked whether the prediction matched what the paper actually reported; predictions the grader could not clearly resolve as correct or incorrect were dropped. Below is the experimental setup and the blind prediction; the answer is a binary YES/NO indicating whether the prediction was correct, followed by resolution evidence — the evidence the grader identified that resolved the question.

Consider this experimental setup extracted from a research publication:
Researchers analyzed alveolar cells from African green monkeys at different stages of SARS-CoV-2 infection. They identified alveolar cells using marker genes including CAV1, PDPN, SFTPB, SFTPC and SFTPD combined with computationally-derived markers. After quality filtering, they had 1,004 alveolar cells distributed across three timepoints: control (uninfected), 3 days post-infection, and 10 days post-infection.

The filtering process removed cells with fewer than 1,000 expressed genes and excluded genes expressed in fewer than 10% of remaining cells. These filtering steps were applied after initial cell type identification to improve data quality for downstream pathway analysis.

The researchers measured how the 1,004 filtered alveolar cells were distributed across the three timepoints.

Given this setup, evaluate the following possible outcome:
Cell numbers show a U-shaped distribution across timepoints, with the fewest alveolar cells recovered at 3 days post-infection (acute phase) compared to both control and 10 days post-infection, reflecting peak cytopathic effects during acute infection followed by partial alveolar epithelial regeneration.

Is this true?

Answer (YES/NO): NO